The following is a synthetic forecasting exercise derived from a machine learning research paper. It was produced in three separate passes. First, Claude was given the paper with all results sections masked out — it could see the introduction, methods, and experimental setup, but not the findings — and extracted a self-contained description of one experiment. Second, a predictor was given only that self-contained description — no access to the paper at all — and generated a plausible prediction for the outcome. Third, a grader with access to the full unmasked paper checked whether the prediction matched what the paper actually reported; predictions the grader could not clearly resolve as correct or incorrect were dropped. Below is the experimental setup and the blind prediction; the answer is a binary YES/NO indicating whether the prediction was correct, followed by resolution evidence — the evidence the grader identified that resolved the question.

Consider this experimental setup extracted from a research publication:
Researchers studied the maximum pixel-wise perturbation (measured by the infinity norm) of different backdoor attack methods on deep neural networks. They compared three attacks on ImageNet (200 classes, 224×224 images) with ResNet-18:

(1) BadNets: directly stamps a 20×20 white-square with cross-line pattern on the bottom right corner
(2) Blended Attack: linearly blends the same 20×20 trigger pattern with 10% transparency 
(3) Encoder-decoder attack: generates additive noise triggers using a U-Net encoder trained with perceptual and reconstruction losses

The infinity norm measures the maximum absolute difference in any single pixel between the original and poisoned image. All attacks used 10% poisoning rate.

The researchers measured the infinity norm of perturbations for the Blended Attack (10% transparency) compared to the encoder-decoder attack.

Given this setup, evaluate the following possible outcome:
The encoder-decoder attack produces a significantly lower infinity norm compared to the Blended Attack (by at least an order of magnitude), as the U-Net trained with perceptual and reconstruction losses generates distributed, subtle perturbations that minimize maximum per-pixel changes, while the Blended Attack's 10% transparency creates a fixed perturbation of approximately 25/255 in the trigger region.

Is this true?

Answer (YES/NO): NO